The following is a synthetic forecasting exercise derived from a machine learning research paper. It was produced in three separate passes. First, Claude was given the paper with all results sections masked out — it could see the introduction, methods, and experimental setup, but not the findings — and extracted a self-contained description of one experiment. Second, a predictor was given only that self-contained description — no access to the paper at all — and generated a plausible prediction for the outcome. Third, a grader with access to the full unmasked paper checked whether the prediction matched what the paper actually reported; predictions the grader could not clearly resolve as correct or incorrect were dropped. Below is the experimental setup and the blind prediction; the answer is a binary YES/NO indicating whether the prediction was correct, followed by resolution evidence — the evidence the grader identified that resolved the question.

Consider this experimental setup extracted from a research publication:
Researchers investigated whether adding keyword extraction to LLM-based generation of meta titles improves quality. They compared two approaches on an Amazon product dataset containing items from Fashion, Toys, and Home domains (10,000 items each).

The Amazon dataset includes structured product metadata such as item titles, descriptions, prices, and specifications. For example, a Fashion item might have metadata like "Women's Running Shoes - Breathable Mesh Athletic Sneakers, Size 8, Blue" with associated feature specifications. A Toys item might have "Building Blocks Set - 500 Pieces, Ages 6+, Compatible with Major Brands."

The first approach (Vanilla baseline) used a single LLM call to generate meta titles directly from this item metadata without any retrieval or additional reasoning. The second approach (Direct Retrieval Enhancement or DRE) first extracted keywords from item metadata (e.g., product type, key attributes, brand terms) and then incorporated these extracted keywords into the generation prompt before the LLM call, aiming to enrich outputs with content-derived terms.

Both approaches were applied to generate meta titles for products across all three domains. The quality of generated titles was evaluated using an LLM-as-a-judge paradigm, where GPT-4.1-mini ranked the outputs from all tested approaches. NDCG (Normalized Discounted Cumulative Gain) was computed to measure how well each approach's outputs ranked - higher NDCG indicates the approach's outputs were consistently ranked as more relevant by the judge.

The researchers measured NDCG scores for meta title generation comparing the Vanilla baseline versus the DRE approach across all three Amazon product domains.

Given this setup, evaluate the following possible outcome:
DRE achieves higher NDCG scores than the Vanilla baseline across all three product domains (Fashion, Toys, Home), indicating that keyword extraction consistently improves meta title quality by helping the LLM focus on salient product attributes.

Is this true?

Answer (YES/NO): NO